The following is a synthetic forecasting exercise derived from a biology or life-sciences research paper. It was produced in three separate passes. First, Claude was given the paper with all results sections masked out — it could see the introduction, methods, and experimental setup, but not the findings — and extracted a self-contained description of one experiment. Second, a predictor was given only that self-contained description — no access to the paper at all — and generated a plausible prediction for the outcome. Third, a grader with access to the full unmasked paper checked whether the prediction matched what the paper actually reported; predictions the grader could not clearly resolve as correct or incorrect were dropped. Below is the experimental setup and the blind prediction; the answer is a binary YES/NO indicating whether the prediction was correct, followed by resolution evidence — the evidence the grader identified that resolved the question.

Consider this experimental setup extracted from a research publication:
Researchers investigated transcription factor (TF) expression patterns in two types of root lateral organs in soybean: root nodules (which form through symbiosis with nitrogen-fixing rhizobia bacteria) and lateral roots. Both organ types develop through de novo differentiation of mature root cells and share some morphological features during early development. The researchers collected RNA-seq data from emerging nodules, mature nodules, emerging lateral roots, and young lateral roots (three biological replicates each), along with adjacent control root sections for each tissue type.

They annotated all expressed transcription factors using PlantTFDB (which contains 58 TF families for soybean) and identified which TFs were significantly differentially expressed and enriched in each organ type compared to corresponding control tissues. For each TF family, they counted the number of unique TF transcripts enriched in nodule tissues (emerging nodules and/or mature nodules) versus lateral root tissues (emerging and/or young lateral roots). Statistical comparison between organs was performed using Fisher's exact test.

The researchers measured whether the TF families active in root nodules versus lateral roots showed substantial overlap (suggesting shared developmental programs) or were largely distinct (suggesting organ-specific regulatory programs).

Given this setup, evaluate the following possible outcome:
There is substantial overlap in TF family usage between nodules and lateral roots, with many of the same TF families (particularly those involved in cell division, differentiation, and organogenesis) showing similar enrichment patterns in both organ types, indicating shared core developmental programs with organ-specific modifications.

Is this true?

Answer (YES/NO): NO